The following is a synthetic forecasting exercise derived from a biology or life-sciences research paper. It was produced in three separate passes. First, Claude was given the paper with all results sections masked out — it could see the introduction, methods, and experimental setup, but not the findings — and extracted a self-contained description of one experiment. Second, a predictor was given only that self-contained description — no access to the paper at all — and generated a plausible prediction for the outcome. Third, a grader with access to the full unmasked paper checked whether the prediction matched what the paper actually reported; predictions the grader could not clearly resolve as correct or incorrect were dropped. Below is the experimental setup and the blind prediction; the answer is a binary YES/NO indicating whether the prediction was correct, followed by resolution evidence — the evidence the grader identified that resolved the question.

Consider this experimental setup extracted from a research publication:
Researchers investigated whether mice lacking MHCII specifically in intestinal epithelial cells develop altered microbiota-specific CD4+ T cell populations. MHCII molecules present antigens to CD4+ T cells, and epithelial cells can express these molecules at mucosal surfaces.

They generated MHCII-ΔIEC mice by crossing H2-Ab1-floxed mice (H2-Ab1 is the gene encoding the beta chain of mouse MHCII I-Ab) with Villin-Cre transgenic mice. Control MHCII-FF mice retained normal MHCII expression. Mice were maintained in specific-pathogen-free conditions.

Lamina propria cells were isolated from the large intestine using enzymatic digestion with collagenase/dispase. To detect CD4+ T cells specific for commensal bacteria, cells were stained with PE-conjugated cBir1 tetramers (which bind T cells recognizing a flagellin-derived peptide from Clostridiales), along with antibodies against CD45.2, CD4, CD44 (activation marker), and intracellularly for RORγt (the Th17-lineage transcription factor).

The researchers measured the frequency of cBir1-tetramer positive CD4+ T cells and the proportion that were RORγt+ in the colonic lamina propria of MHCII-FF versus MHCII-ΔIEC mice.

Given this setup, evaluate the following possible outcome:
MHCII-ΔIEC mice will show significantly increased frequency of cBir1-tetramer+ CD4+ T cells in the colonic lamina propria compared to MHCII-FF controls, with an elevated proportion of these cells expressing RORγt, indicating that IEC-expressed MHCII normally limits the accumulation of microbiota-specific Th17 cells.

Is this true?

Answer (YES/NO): YES